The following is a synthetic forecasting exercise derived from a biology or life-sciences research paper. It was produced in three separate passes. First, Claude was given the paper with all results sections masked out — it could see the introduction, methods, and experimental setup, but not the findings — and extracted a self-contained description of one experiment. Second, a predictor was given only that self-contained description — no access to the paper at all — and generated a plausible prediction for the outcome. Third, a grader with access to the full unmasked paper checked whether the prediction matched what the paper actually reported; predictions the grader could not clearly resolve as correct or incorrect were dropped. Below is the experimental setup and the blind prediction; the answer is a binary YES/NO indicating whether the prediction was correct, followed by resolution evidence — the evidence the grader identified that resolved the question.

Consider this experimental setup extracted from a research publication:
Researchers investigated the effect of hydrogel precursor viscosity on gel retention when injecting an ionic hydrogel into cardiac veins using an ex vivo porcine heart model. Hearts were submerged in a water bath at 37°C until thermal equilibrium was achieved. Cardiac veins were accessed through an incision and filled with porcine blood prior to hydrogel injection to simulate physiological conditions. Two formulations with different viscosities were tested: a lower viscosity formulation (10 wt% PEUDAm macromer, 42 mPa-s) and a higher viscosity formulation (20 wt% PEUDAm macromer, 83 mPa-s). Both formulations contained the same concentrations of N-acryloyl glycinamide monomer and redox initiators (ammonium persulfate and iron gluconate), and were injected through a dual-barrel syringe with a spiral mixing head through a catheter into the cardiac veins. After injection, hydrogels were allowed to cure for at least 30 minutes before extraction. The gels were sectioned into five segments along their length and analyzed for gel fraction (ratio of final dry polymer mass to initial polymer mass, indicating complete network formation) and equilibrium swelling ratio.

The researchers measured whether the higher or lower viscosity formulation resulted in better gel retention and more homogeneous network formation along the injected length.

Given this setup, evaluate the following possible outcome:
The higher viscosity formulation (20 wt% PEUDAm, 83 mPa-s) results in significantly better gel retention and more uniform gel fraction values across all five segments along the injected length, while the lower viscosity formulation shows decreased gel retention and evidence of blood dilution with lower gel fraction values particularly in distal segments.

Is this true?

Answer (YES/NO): NO